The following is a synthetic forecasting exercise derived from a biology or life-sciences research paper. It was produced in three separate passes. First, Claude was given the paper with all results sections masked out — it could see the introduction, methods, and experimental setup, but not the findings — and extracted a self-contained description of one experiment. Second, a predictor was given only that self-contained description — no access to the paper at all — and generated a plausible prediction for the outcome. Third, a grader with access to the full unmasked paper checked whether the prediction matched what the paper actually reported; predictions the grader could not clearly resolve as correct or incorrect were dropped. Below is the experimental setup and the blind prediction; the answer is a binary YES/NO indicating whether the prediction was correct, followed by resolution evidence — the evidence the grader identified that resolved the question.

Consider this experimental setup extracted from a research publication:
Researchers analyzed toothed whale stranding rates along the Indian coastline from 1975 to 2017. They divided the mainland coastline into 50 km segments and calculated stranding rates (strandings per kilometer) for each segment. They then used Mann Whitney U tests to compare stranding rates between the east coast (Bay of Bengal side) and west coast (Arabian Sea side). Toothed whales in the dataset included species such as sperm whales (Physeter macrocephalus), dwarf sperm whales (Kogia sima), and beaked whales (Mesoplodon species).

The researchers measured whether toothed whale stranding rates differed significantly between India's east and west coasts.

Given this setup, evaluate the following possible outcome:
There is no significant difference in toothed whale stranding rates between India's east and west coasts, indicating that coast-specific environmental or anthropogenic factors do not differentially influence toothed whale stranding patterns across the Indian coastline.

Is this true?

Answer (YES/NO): NO